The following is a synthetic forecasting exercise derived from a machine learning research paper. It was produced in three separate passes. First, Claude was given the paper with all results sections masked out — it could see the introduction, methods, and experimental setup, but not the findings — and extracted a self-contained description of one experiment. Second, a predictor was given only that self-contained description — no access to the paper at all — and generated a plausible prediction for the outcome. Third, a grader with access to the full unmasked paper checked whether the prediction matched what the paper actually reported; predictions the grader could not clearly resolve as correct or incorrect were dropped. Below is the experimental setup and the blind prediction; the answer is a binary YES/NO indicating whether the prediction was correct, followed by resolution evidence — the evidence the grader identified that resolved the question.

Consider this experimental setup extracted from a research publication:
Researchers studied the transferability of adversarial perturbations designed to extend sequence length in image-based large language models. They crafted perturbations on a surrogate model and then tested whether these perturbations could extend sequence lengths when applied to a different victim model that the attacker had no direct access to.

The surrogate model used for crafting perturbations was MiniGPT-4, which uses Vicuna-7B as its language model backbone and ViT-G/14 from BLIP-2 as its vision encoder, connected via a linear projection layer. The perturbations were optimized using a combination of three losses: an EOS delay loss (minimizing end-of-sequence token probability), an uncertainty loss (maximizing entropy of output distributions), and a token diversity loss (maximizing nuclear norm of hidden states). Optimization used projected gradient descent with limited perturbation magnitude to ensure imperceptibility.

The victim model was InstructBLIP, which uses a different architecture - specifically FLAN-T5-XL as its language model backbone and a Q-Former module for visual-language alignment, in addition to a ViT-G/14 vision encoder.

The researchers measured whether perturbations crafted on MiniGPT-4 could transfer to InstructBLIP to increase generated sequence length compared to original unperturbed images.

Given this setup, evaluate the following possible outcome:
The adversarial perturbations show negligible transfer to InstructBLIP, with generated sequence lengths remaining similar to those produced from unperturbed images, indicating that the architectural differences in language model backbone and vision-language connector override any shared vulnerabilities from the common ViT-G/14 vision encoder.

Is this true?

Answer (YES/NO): NO